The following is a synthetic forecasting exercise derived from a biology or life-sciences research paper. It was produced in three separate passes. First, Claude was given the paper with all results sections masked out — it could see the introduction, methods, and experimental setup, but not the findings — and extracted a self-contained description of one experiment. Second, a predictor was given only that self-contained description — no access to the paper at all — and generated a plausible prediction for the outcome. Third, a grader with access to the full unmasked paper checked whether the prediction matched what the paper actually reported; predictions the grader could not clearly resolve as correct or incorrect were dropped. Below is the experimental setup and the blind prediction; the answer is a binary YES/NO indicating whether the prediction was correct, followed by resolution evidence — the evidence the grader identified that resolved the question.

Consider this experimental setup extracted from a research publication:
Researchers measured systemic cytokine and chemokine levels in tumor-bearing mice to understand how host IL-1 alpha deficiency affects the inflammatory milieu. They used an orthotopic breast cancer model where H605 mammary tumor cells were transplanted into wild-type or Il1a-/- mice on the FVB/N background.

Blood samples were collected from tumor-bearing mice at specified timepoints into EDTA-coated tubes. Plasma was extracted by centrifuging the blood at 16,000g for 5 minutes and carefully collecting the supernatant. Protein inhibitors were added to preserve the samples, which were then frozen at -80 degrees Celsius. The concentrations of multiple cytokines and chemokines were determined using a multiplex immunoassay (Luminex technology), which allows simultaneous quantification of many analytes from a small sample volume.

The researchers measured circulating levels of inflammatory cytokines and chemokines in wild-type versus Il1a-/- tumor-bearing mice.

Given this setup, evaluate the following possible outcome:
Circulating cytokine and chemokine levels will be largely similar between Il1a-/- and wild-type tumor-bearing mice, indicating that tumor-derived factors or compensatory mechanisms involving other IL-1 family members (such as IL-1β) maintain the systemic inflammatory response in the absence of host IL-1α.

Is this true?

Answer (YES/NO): NO